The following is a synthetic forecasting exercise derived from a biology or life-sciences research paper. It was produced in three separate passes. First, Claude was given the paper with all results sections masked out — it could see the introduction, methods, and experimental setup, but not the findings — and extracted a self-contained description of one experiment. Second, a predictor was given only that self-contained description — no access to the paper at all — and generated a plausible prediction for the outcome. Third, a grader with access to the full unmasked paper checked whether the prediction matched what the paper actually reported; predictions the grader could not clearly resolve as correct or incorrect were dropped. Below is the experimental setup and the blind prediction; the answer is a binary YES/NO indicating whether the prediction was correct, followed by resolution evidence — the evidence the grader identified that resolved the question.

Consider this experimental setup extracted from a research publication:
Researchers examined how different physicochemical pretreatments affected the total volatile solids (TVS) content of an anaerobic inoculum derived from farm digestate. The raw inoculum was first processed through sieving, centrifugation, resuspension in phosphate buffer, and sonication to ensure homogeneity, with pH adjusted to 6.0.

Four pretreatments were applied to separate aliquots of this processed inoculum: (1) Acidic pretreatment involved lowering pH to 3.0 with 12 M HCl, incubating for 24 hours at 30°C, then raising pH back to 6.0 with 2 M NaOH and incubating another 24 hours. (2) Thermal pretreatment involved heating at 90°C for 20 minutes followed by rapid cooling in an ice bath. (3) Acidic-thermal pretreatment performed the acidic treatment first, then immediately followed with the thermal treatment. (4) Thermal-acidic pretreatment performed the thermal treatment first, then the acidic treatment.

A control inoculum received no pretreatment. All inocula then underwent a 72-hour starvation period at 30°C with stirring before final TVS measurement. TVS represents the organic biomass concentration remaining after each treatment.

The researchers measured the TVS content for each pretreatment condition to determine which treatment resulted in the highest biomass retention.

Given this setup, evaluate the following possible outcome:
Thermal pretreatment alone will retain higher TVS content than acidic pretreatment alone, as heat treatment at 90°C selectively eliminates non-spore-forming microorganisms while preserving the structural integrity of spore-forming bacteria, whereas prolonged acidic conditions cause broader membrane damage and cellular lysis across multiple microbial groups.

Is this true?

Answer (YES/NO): YES